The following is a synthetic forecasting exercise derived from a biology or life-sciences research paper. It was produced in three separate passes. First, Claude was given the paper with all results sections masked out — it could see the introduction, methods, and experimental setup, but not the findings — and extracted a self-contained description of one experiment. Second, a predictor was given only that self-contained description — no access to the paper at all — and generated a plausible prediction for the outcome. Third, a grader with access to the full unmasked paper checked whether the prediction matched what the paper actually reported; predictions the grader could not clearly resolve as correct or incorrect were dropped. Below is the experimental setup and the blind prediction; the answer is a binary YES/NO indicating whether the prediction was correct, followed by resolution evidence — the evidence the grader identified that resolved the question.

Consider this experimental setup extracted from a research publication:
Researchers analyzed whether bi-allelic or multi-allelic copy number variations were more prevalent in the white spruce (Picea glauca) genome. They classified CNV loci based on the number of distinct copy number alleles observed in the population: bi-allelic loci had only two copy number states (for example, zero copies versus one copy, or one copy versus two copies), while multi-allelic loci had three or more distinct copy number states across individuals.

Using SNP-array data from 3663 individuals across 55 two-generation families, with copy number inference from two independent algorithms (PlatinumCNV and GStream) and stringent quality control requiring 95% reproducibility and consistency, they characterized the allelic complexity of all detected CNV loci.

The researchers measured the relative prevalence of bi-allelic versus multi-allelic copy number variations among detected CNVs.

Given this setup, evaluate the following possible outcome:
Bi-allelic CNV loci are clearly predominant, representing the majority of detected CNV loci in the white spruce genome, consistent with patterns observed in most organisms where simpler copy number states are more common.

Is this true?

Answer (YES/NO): YES